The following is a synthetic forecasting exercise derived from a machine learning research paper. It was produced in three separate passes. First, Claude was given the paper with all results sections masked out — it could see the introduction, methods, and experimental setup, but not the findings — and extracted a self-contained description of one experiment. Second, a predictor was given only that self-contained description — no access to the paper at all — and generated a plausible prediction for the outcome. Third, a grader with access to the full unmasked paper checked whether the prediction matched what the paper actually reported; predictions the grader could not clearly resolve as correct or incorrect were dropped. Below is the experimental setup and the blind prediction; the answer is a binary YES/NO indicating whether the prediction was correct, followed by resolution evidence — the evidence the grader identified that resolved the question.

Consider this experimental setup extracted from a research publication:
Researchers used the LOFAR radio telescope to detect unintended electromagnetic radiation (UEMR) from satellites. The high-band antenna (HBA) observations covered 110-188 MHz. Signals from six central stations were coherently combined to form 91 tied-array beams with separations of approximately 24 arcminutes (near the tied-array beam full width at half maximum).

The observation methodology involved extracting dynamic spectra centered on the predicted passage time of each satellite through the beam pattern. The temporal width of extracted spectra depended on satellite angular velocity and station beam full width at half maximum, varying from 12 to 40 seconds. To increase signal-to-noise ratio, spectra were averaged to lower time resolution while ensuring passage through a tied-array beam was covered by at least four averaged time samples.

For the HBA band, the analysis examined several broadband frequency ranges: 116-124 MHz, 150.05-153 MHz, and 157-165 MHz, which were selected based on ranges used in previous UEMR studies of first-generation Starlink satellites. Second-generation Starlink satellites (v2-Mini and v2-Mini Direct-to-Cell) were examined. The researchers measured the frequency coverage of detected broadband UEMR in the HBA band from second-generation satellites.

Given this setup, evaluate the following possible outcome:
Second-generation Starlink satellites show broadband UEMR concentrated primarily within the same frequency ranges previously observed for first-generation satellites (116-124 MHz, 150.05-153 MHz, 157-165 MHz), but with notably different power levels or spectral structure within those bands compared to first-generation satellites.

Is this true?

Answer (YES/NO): NO